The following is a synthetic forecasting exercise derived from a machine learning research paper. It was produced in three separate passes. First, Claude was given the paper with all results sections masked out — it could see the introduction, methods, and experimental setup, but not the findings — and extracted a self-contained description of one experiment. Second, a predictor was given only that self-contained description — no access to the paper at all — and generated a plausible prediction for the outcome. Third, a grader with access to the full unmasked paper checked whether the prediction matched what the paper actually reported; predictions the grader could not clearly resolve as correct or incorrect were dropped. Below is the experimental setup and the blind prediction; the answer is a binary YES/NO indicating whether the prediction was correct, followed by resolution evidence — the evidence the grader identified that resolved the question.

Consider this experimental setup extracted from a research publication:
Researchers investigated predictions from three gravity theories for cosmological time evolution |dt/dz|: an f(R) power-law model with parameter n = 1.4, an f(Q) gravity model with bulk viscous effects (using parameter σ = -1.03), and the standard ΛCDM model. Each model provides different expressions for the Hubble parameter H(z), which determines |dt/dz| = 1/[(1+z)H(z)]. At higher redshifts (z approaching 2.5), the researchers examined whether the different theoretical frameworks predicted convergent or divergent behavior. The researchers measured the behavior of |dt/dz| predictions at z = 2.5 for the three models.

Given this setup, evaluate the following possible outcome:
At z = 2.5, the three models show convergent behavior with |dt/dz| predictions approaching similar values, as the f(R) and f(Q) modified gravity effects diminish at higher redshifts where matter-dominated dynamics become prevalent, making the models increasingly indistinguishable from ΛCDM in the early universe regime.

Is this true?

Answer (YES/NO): NO